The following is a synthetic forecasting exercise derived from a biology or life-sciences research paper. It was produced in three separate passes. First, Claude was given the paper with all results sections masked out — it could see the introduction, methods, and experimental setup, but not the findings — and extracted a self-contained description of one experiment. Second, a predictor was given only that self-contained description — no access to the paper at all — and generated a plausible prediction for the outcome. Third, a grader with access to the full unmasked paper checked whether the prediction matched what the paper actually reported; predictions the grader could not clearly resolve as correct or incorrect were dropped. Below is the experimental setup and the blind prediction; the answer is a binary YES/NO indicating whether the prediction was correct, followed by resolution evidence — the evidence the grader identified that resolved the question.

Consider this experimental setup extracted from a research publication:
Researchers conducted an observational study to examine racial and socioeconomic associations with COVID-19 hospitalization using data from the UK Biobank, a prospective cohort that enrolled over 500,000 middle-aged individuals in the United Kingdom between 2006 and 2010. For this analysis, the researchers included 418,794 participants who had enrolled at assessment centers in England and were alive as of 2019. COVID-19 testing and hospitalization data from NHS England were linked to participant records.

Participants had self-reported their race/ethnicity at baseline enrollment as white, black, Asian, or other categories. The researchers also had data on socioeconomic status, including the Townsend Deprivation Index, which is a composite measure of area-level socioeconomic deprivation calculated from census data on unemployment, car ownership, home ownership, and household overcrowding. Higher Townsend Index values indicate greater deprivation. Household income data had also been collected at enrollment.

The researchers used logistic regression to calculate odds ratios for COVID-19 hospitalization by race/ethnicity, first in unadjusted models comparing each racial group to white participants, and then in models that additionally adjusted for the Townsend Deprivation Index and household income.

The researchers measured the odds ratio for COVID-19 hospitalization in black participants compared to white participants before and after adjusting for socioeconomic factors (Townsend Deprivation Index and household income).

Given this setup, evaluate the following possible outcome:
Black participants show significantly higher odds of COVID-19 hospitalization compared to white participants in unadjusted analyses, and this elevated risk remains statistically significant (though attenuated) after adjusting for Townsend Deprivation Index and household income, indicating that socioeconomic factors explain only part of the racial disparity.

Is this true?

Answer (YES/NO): YES